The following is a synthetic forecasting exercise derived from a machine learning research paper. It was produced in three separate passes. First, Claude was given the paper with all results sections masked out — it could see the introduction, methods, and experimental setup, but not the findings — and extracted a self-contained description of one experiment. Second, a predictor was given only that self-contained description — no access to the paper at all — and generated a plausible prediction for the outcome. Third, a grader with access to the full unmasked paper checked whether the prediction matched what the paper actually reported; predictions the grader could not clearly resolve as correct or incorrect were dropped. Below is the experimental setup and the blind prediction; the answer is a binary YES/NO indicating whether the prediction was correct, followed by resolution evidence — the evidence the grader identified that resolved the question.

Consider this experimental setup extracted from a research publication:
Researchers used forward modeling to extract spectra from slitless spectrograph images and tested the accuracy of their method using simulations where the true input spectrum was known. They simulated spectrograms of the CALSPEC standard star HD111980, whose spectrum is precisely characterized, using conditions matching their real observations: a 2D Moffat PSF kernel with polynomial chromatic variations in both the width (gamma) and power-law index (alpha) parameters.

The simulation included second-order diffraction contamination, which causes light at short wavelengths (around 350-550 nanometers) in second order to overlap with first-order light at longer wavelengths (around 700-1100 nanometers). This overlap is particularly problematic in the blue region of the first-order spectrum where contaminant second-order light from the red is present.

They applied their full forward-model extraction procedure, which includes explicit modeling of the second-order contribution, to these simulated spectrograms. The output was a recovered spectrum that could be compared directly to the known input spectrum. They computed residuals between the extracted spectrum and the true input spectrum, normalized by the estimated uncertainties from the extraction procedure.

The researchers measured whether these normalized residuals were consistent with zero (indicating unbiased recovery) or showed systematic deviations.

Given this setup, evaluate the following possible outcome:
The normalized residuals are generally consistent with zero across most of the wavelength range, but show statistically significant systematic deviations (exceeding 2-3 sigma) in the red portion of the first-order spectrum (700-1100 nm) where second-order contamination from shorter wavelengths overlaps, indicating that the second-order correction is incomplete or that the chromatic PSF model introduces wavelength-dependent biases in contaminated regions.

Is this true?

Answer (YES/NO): NO